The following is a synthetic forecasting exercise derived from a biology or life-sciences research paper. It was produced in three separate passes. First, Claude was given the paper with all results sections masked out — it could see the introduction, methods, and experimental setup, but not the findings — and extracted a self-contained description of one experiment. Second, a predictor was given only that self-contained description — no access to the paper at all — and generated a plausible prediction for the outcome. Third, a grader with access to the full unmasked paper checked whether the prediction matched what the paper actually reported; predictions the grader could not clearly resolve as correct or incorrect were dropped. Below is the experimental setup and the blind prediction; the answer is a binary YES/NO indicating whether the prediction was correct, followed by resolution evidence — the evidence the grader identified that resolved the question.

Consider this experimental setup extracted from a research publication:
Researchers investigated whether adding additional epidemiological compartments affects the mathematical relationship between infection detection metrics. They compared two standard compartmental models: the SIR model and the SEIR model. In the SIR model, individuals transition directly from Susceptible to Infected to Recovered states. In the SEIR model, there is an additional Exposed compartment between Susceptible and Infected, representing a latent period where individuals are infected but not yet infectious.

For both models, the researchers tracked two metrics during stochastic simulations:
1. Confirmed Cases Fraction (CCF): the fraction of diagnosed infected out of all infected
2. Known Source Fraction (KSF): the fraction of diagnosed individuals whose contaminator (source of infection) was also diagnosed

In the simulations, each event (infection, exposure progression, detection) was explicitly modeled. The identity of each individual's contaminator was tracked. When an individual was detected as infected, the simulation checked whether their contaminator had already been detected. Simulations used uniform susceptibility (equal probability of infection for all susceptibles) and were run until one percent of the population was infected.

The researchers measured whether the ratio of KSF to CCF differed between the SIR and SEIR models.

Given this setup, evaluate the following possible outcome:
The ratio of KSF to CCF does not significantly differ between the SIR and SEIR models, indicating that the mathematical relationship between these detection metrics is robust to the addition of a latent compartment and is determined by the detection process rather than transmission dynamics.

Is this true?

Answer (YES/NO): YES